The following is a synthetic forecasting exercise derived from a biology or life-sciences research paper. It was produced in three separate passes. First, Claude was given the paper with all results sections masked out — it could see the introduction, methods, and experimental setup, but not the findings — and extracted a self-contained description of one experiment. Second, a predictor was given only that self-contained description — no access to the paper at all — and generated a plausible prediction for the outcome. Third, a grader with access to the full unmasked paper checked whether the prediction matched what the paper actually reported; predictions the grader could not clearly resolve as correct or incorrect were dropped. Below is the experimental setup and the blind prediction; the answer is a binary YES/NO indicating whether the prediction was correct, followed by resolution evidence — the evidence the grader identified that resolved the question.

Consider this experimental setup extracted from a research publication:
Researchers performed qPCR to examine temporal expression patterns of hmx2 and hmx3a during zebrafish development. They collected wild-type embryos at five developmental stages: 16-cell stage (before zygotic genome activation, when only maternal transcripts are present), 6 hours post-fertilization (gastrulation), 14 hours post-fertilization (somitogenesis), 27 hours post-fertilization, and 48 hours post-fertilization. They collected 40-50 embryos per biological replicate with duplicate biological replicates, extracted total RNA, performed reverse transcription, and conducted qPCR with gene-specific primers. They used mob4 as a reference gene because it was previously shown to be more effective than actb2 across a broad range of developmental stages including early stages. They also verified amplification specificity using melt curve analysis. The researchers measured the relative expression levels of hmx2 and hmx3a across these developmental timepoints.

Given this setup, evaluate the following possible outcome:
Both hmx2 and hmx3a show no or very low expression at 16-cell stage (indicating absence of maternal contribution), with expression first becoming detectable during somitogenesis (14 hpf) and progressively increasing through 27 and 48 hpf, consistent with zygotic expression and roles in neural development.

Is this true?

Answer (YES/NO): YES